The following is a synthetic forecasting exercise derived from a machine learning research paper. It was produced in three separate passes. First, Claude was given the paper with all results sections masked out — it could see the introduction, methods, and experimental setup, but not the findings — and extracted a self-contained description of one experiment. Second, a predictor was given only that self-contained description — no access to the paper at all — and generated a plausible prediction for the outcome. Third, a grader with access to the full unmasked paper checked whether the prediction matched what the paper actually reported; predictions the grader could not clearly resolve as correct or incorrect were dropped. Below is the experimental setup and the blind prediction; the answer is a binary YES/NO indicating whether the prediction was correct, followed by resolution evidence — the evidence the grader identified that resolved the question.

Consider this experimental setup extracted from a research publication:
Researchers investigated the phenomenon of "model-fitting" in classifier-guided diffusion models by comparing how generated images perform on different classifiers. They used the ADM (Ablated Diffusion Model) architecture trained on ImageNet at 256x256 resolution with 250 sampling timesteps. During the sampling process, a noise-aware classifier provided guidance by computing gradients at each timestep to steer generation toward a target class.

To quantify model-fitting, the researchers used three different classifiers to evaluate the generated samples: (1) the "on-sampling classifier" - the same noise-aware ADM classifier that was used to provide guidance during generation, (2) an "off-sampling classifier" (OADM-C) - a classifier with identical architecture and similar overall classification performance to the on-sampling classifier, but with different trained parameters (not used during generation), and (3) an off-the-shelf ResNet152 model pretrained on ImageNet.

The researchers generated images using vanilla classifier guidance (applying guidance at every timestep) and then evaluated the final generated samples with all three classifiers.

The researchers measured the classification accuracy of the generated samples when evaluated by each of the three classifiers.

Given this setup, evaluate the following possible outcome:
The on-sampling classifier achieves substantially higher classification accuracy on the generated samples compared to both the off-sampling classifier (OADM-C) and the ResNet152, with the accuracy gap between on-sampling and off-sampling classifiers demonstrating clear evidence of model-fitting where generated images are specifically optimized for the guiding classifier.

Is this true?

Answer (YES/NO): YES